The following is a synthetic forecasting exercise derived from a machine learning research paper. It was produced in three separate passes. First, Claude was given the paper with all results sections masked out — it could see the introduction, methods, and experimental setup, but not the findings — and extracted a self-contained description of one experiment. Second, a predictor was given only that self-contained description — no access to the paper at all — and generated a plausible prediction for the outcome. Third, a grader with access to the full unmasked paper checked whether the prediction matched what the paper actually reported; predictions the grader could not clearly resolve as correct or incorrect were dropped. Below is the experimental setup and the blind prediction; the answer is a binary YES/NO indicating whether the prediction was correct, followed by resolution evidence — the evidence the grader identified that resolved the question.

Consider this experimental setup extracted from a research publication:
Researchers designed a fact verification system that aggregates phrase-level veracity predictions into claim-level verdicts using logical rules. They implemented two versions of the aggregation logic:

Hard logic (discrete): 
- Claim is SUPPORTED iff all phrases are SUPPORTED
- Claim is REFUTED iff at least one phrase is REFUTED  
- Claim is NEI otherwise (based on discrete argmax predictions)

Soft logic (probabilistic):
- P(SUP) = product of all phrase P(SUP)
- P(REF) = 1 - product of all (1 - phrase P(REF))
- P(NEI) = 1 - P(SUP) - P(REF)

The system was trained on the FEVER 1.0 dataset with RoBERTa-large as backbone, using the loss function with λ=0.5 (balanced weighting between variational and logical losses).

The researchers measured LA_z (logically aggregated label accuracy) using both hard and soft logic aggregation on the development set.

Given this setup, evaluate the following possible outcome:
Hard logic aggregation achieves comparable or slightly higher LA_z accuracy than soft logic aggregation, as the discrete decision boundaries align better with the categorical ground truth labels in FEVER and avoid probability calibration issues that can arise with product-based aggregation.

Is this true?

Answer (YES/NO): NO